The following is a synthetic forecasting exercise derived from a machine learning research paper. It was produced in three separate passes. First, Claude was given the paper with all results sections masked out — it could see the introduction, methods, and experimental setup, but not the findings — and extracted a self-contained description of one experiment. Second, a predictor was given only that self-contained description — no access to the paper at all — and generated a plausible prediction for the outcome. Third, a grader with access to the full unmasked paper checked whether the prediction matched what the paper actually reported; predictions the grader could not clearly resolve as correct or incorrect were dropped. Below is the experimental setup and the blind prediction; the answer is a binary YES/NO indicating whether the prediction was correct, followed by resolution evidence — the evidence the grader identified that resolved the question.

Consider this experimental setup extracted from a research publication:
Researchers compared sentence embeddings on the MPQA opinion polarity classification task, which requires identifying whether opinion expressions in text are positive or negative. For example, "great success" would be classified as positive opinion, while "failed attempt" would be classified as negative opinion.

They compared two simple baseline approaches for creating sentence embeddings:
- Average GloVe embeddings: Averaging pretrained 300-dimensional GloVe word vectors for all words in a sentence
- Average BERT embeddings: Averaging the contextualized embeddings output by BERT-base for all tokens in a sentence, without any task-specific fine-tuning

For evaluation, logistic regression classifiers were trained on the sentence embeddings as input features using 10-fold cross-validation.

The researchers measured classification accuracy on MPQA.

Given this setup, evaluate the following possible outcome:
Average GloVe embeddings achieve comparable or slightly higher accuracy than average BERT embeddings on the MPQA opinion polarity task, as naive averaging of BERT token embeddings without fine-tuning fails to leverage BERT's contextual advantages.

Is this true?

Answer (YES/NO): NO